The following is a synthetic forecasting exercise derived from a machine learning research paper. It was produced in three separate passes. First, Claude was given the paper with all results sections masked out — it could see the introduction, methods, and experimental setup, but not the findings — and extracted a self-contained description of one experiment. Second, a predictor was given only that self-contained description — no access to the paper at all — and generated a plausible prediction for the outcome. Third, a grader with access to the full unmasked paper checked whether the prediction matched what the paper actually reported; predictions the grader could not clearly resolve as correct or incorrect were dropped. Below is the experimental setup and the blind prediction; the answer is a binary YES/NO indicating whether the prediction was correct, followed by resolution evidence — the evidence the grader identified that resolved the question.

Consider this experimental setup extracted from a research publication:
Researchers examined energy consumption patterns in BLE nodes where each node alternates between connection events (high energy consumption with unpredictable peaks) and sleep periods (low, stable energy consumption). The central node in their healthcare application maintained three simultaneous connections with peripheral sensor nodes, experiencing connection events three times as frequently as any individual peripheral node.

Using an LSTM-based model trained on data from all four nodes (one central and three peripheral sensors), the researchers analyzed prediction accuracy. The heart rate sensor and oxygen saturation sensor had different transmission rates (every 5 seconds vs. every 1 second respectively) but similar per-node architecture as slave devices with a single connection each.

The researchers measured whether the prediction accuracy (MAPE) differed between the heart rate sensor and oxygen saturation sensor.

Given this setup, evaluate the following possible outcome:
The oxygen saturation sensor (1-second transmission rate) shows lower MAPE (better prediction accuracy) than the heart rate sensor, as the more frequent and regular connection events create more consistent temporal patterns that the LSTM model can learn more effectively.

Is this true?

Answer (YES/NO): NO